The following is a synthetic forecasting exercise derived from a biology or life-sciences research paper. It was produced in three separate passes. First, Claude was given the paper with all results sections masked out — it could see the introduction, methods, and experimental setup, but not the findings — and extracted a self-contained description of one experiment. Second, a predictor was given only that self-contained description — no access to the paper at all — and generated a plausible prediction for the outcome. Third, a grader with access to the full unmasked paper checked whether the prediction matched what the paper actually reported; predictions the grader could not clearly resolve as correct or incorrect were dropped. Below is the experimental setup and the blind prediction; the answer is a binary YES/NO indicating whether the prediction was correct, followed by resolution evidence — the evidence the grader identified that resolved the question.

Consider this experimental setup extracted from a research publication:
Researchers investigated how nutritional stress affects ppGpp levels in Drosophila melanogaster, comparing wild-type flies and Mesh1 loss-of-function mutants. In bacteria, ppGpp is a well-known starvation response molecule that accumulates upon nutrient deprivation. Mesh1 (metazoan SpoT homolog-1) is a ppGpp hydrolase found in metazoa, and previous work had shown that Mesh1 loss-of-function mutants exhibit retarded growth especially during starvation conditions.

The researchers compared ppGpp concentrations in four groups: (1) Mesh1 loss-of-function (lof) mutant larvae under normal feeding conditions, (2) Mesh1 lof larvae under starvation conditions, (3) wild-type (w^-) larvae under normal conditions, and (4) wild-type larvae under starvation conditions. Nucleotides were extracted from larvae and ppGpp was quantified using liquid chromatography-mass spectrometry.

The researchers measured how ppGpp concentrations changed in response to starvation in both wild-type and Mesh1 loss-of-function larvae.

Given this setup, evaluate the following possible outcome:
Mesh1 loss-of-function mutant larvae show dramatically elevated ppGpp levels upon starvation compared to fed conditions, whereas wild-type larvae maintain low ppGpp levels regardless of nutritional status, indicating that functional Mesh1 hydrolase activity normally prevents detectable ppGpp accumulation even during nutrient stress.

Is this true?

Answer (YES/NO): NO